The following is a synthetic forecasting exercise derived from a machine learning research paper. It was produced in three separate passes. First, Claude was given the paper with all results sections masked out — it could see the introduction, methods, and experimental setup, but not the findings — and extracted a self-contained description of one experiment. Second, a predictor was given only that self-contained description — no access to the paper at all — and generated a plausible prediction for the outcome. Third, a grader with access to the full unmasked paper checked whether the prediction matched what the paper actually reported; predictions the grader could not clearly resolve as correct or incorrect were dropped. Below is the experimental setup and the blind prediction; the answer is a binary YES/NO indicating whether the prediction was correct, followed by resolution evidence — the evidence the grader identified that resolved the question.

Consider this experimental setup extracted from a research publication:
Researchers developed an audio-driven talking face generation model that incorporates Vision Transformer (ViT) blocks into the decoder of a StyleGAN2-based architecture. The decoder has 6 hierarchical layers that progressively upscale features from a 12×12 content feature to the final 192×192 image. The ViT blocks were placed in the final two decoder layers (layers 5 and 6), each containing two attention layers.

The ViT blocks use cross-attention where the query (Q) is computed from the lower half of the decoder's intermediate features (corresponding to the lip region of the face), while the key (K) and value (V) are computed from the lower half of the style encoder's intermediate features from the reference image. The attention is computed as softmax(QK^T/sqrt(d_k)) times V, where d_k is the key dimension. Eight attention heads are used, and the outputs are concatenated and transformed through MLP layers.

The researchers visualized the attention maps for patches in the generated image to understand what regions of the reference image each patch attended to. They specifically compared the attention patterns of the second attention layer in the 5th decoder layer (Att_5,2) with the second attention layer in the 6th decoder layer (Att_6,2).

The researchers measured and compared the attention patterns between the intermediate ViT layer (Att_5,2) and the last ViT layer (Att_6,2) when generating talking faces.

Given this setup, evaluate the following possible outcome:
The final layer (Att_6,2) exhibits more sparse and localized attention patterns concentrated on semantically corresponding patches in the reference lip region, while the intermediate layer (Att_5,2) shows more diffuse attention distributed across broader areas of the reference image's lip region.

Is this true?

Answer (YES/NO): NO